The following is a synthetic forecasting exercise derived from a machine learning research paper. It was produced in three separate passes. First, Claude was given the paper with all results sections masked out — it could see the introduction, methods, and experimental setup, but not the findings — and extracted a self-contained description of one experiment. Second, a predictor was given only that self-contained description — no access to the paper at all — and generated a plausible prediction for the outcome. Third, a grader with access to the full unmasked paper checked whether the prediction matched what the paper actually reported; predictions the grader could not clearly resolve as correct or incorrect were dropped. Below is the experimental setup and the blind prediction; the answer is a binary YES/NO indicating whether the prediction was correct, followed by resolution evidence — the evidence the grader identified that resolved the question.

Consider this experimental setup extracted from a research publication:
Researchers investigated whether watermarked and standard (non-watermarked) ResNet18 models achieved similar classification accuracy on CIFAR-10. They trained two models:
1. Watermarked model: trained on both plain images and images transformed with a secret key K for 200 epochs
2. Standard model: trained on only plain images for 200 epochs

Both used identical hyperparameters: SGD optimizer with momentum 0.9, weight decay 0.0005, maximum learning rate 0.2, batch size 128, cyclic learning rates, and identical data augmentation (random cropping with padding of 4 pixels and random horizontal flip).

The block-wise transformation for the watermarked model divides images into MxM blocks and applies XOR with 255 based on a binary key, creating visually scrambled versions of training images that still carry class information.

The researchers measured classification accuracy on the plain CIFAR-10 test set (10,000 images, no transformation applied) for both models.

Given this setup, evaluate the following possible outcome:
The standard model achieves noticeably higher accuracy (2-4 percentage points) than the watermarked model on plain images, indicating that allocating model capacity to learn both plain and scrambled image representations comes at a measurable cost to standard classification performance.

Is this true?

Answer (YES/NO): YES